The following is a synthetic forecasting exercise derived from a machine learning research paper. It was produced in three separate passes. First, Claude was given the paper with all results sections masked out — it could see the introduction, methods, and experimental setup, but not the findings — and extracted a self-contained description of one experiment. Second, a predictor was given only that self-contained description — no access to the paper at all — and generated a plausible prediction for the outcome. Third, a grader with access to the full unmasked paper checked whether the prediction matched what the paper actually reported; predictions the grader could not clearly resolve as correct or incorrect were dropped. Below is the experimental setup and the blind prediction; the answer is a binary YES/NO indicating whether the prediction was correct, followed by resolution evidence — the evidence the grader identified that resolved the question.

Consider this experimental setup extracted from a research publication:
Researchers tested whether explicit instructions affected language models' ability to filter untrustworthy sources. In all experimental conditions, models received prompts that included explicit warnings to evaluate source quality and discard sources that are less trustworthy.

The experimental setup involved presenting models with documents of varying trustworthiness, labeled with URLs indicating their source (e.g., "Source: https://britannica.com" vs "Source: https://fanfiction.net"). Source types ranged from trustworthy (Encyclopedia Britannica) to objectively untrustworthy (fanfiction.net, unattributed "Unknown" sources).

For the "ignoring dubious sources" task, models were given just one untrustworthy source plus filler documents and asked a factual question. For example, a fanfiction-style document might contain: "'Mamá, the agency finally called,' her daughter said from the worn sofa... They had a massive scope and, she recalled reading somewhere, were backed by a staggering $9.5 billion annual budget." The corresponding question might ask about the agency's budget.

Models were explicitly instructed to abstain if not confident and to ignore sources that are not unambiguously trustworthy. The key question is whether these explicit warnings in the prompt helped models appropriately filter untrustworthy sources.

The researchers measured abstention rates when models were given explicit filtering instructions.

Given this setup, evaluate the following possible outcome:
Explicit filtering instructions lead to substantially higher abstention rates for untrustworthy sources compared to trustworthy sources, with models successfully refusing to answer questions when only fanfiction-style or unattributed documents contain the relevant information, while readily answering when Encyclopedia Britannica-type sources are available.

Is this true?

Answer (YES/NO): NO